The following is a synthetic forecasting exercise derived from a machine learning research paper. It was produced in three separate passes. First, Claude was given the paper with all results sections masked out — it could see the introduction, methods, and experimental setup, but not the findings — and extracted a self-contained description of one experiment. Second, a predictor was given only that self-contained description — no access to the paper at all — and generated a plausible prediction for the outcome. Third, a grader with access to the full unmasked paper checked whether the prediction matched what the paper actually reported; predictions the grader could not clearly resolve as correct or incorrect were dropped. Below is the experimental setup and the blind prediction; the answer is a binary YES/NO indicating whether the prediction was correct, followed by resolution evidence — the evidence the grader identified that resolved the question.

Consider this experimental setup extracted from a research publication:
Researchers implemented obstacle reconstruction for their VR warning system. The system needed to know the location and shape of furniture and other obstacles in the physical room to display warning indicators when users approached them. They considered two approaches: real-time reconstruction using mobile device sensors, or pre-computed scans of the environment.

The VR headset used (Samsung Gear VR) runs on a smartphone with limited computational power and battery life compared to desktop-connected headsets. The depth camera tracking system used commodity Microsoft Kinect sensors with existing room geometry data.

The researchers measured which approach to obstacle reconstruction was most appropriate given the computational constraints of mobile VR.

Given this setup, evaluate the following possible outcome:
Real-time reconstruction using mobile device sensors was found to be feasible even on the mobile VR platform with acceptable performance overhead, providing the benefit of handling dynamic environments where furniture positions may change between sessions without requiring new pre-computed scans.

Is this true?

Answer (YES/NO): NO